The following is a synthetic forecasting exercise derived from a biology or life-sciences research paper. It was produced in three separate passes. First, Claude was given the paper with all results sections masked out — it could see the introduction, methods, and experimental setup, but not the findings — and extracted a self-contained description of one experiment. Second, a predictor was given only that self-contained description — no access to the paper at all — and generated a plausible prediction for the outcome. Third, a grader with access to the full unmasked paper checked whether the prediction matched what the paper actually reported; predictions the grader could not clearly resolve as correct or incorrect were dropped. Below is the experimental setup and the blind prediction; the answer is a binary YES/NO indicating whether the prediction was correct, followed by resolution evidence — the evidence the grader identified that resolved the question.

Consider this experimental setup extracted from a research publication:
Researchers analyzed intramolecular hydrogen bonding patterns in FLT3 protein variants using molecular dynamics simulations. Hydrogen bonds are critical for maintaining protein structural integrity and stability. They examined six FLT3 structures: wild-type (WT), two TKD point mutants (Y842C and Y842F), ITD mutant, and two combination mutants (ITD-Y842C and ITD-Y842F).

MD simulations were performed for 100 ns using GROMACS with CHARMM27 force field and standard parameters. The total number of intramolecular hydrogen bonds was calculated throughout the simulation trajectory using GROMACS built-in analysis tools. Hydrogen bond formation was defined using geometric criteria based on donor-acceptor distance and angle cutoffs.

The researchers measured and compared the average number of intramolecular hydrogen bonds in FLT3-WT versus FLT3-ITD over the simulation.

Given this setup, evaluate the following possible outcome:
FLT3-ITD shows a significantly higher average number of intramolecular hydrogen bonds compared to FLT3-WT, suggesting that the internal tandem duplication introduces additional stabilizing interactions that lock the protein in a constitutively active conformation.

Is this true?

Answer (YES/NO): NO